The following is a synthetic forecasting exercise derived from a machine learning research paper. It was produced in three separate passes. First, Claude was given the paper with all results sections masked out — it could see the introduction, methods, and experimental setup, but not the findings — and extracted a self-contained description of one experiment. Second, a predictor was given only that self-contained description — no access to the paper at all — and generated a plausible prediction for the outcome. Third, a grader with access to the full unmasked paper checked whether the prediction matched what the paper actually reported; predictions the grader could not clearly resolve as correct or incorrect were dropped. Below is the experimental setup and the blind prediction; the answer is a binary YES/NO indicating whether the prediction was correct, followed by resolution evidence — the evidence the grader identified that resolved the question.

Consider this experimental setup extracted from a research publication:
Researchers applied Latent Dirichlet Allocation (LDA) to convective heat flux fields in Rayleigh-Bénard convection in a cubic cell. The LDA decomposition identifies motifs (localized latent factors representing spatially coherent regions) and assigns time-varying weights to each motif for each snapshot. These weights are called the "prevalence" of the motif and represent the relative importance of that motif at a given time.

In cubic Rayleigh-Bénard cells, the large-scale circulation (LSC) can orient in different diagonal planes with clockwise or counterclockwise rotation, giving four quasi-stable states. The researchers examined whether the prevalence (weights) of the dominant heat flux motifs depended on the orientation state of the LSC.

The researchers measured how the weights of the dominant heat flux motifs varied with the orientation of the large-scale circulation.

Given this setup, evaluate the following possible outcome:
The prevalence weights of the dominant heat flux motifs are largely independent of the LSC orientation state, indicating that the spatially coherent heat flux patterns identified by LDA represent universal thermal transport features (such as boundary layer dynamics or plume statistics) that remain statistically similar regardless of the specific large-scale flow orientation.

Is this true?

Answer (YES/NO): NO